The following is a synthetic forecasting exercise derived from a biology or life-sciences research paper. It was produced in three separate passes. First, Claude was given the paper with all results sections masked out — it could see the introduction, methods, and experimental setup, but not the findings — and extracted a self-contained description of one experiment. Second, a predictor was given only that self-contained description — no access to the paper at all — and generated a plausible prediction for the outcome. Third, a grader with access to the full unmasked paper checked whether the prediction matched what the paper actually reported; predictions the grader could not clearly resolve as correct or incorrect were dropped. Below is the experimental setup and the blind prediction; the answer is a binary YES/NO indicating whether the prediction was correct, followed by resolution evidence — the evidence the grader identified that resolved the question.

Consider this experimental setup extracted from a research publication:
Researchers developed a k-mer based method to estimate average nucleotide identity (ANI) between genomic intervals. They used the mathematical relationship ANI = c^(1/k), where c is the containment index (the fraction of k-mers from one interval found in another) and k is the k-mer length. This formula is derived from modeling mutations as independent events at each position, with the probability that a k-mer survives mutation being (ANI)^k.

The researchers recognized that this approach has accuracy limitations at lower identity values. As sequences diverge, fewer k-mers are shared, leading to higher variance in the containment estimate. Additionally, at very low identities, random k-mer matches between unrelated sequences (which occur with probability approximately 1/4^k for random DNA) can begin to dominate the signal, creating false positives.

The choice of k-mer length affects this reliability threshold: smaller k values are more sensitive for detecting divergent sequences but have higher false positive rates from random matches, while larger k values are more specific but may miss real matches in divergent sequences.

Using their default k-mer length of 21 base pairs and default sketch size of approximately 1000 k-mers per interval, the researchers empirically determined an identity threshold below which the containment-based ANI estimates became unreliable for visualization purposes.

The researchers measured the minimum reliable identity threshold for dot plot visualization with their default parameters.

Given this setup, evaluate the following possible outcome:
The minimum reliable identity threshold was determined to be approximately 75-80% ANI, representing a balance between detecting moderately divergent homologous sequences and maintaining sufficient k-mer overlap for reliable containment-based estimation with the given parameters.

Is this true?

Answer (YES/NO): NO